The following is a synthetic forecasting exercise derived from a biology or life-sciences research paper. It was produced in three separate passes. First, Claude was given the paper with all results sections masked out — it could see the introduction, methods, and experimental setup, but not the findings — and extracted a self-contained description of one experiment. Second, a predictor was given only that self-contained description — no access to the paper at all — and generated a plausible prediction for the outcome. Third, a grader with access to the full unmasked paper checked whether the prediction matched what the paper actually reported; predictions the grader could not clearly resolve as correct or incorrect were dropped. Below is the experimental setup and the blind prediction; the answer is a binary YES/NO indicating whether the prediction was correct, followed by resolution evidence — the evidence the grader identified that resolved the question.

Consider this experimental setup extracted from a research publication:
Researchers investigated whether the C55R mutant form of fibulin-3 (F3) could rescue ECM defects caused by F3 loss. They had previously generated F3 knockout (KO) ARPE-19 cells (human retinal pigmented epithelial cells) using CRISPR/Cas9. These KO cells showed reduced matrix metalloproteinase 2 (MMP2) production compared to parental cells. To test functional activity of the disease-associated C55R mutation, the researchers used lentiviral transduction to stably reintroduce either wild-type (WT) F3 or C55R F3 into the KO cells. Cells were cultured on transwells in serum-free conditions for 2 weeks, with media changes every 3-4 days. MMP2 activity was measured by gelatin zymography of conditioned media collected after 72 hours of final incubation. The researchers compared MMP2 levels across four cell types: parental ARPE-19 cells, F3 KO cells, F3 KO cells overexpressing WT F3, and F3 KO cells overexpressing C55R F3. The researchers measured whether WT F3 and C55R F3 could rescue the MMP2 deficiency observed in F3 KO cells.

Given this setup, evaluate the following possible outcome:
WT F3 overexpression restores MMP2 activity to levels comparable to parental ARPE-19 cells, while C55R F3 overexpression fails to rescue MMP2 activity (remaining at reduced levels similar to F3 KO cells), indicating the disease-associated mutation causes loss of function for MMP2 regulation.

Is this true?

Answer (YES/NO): NO